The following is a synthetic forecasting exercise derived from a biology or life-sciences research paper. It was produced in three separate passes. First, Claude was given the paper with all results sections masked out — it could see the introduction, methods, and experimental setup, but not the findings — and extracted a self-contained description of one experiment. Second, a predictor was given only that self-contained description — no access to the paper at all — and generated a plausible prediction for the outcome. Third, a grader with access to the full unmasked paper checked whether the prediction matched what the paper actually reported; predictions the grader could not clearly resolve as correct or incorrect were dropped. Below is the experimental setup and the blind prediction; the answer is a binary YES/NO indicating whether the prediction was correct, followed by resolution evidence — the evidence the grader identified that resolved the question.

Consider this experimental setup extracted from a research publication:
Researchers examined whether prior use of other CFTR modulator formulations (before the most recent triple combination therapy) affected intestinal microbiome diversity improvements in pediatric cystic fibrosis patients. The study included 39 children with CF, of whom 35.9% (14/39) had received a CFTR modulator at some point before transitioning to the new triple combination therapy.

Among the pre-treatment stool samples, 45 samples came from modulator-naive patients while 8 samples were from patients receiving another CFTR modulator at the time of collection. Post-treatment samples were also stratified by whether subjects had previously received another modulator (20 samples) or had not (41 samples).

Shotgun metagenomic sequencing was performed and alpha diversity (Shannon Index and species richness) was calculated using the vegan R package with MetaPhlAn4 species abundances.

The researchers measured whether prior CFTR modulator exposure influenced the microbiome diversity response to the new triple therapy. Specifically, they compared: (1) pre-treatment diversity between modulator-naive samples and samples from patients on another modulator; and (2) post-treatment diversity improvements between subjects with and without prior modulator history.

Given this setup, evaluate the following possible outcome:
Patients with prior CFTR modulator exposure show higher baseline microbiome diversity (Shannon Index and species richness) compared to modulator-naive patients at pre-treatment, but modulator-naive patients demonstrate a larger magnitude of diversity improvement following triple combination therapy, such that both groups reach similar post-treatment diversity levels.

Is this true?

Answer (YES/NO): NO